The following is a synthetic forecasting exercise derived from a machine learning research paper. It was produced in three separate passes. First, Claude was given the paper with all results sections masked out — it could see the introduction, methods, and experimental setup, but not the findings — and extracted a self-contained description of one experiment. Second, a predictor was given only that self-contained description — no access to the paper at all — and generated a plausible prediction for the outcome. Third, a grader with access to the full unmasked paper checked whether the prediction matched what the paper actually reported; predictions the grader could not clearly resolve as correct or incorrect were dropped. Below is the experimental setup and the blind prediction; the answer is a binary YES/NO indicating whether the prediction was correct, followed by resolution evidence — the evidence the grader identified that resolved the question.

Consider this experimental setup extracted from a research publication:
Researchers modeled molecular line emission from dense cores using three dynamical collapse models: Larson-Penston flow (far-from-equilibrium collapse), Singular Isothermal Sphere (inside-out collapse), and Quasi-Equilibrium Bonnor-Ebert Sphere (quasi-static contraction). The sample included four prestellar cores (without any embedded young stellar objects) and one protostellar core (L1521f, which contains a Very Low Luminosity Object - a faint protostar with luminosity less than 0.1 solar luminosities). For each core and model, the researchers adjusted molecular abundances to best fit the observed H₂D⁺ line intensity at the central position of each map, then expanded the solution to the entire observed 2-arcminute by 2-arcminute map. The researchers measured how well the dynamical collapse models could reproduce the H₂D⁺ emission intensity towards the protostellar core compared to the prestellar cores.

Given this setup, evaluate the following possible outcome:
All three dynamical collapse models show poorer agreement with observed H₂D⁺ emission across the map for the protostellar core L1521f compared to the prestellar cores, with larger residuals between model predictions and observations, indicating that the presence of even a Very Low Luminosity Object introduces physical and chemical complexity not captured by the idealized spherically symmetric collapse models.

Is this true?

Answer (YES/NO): YES